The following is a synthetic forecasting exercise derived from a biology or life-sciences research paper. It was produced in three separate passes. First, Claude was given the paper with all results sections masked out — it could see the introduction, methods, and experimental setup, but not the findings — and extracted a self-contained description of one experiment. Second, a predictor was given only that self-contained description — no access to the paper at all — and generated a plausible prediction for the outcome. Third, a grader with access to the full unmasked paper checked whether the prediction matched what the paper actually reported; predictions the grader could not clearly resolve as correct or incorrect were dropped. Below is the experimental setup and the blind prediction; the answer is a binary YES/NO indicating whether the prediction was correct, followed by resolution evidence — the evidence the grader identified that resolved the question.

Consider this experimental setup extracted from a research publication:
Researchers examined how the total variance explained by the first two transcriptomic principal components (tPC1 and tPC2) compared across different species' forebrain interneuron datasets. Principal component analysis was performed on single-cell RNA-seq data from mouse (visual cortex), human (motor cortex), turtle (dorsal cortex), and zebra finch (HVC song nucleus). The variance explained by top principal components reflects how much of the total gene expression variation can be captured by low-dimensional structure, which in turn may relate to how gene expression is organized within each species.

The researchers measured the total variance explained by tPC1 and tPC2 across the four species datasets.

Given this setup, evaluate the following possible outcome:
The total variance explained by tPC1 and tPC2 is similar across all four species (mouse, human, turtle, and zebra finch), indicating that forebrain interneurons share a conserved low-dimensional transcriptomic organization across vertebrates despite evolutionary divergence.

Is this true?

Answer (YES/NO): NO